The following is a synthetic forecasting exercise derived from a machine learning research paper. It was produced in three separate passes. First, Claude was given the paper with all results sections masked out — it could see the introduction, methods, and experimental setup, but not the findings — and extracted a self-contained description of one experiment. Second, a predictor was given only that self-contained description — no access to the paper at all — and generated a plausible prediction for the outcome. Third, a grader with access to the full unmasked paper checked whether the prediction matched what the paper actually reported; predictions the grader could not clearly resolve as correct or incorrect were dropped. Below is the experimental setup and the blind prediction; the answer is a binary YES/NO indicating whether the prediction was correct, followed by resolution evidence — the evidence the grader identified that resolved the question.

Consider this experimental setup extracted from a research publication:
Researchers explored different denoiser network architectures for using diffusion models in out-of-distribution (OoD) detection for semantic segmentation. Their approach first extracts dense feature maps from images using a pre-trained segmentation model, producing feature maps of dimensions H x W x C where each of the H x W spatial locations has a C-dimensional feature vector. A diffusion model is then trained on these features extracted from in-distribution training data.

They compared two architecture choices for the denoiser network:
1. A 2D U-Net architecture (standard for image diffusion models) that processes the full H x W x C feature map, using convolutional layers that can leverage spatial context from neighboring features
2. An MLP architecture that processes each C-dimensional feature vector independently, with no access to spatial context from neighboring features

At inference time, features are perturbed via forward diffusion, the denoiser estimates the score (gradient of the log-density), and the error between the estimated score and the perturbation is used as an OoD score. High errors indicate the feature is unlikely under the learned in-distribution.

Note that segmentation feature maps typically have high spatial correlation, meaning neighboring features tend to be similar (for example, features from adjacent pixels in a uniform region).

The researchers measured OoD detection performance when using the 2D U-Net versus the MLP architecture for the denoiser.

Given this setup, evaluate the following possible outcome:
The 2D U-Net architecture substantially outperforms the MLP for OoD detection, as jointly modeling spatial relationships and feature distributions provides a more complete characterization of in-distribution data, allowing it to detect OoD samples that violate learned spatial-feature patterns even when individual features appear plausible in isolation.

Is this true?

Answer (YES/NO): NO